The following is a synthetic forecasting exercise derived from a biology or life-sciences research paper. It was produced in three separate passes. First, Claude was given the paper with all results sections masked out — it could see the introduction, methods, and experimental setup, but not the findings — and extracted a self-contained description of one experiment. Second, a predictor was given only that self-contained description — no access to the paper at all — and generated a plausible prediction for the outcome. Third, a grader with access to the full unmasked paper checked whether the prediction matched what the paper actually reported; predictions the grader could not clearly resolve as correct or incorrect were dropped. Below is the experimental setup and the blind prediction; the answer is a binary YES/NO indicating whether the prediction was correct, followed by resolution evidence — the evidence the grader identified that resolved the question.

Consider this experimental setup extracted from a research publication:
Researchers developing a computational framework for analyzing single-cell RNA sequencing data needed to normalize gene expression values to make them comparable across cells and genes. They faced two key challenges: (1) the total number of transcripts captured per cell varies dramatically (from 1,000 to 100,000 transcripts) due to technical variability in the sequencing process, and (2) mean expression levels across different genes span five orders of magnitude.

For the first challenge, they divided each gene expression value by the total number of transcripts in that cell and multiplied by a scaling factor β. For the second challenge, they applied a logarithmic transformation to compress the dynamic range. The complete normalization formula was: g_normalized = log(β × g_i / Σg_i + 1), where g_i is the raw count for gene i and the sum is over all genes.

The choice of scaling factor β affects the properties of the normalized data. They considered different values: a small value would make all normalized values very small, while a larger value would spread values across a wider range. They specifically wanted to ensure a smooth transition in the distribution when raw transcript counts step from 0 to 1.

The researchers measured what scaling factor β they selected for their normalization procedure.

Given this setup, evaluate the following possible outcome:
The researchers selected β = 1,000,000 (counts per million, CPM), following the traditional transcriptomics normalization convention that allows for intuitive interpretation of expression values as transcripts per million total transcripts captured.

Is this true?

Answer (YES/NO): NO